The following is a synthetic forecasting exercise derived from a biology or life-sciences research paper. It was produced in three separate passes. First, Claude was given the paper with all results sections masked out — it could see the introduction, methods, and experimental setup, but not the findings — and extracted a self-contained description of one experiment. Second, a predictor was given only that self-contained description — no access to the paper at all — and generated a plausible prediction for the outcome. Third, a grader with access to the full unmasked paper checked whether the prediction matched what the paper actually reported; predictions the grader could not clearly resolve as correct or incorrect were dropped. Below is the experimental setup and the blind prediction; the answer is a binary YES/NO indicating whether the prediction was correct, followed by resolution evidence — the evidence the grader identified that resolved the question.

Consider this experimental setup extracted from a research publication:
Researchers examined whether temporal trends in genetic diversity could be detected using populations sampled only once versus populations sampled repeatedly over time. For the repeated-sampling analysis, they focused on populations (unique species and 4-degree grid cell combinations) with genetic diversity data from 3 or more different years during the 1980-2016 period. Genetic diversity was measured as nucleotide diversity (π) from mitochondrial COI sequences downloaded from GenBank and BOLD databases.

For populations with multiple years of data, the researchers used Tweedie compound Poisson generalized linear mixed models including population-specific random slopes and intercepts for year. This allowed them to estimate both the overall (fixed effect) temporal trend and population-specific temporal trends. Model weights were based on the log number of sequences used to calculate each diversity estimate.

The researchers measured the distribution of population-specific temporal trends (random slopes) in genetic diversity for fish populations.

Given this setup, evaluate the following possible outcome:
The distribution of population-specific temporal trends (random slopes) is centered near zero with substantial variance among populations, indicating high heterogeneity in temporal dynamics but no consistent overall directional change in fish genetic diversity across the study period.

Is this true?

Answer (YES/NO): YES